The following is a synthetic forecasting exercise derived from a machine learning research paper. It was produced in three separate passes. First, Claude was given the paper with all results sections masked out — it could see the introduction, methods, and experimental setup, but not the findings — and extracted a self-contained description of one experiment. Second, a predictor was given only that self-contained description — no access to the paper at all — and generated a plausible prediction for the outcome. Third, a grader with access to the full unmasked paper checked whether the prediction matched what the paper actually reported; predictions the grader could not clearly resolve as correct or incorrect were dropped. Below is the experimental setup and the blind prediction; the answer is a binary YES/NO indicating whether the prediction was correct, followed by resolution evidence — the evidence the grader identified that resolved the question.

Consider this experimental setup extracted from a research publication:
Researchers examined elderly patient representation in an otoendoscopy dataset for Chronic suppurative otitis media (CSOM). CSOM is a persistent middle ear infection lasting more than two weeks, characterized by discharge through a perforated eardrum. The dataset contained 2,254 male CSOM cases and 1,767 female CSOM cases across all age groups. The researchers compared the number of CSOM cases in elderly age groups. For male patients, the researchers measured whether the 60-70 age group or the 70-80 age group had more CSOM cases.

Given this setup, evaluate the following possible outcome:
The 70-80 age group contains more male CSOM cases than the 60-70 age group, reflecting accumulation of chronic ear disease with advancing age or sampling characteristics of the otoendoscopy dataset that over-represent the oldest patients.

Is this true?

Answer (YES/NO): NO